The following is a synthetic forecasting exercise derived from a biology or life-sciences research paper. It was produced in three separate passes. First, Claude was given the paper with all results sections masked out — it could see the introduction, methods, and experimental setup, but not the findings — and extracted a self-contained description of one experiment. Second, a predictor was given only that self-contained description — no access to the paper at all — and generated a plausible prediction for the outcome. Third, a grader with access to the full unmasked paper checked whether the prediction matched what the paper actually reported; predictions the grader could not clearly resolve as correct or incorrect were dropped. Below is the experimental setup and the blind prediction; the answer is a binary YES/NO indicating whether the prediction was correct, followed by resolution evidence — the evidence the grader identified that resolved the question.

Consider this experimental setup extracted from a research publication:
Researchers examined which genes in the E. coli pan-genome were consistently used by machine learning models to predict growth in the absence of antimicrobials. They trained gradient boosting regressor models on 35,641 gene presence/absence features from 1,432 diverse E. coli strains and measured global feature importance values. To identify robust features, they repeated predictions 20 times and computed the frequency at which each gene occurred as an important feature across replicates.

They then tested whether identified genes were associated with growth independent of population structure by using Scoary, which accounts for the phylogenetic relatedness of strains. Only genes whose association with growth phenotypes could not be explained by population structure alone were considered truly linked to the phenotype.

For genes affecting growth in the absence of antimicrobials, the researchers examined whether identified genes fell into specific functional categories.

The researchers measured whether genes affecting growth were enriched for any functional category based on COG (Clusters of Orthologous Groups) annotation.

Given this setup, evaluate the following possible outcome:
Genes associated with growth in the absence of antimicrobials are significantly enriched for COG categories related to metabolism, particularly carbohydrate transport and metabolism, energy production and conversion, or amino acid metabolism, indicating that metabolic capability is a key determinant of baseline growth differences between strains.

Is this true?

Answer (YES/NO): NO